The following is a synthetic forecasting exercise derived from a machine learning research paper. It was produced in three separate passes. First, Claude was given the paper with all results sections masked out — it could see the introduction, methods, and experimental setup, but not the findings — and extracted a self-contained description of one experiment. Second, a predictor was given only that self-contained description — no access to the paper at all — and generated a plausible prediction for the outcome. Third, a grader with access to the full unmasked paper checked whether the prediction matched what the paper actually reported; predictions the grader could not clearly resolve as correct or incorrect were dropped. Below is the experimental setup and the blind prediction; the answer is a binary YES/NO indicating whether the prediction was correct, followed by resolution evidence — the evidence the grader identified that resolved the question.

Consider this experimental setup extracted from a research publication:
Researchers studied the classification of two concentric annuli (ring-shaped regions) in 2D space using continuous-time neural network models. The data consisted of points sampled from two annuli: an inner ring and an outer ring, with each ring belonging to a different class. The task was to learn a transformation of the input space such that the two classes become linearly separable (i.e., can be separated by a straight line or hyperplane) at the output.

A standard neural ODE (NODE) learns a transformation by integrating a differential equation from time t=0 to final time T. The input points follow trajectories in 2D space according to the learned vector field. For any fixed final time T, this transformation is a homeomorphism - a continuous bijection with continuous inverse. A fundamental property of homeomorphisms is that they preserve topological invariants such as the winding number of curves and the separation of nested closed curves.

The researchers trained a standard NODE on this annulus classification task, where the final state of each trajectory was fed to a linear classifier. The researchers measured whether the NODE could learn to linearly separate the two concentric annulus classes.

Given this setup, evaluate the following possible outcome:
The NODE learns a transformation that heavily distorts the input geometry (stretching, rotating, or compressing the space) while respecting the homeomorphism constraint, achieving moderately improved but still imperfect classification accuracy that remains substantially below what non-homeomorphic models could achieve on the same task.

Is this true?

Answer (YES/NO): NO